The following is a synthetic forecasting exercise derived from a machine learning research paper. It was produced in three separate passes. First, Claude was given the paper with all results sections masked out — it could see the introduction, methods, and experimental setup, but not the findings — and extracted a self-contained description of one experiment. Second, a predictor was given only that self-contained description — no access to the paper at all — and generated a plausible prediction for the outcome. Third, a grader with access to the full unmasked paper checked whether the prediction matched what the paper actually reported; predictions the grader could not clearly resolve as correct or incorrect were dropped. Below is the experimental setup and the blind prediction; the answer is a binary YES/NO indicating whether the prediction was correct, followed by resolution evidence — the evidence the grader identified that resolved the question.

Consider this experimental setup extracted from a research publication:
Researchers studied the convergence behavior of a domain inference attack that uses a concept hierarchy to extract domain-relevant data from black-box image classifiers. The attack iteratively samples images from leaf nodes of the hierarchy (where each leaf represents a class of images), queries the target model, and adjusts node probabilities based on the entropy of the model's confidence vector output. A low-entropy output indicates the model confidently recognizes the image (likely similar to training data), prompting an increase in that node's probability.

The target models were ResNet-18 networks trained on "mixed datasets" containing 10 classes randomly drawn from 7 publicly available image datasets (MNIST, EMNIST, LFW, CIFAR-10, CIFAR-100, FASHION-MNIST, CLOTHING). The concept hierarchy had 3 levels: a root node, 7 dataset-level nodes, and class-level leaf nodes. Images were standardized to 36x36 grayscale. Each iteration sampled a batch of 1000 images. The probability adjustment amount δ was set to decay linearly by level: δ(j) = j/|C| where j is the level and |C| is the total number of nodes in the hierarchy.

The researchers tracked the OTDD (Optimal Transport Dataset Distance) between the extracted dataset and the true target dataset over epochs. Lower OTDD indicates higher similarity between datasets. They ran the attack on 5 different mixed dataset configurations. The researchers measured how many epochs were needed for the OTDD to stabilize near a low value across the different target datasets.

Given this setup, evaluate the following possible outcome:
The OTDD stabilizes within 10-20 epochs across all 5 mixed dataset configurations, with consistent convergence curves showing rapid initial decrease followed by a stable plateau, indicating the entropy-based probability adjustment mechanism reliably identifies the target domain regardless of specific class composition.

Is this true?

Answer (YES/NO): NO